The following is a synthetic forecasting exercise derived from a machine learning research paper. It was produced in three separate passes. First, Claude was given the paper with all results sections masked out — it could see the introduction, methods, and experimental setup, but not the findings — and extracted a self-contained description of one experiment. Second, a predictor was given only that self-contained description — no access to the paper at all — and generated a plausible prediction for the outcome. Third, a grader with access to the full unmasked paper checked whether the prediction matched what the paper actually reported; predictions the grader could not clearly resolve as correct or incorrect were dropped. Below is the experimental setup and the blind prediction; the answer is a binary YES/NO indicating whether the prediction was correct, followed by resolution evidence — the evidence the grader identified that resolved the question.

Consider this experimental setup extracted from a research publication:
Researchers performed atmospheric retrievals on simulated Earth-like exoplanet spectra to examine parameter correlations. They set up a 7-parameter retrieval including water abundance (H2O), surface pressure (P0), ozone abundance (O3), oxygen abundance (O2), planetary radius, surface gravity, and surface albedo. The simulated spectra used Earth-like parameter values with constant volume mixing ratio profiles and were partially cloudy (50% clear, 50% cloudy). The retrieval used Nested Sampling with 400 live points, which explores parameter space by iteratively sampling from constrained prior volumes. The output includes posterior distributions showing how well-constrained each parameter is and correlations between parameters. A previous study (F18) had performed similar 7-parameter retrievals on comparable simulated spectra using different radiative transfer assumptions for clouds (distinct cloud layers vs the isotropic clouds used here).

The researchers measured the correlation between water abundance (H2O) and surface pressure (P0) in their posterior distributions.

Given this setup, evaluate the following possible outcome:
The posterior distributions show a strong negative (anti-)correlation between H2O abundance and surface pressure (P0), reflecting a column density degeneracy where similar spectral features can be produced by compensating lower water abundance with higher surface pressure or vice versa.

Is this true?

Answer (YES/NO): NO